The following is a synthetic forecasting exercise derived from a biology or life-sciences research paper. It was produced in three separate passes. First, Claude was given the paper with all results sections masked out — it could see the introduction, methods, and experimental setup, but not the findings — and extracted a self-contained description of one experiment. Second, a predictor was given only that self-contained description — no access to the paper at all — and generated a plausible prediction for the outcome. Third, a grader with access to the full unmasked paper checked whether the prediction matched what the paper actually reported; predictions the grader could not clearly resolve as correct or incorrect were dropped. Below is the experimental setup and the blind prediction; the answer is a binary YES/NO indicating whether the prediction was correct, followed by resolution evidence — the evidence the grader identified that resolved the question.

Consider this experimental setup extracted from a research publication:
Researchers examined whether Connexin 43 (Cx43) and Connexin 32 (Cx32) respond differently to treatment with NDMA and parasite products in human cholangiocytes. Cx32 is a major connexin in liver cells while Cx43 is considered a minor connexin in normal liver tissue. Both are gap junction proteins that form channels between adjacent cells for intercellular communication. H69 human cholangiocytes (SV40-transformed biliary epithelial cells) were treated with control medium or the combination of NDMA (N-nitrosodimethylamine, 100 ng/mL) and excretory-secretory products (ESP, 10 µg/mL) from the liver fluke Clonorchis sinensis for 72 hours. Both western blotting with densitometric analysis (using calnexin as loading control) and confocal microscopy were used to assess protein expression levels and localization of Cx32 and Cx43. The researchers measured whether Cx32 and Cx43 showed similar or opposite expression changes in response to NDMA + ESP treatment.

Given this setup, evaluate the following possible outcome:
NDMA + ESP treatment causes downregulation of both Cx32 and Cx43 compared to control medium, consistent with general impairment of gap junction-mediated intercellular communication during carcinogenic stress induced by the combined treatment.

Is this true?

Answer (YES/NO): NO